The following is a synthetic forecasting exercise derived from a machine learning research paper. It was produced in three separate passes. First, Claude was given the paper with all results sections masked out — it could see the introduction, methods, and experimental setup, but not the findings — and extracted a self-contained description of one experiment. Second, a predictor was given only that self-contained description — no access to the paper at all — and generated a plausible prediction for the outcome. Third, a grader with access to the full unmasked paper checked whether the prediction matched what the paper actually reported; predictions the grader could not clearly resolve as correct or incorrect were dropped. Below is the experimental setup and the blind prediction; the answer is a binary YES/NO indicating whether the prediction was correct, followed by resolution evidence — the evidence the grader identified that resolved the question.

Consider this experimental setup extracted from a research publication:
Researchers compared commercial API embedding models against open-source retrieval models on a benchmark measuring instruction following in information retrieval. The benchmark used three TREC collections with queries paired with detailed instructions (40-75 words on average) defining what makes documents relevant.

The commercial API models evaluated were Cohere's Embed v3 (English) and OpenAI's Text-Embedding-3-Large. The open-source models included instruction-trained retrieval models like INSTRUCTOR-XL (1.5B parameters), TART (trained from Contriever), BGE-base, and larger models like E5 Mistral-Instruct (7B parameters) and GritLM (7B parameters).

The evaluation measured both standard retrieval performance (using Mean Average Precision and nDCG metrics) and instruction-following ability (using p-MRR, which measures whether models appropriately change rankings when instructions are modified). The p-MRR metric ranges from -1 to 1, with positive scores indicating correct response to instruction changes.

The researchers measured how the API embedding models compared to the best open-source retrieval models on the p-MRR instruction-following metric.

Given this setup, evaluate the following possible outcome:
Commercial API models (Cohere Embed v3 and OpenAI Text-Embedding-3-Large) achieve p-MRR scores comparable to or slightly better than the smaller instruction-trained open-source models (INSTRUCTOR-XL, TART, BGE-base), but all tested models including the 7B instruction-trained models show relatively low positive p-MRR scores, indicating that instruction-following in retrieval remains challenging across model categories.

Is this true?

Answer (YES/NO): NO